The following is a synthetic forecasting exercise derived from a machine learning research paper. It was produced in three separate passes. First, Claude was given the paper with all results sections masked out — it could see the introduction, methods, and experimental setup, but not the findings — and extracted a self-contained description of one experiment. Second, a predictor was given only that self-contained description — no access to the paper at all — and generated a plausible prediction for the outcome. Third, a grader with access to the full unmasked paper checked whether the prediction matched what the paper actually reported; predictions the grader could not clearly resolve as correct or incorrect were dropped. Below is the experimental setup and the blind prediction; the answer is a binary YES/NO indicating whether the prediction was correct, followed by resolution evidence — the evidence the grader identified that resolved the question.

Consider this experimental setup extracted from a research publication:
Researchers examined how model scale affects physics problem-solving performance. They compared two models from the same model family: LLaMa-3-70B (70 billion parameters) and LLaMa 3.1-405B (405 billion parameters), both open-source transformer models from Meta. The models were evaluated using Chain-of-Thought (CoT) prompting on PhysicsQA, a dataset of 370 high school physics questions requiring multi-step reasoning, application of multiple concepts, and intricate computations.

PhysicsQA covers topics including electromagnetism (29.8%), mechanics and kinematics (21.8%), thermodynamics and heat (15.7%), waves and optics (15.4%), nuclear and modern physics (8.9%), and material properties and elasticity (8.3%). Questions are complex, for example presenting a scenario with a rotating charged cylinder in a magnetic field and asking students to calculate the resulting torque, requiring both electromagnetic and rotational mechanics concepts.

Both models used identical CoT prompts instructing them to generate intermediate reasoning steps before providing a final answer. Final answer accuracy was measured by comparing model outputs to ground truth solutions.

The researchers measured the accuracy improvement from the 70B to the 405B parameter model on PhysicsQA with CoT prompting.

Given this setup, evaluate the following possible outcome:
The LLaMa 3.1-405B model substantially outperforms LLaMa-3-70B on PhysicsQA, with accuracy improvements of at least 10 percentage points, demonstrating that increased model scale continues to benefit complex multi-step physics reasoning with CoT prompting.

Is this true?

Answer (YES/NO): YES